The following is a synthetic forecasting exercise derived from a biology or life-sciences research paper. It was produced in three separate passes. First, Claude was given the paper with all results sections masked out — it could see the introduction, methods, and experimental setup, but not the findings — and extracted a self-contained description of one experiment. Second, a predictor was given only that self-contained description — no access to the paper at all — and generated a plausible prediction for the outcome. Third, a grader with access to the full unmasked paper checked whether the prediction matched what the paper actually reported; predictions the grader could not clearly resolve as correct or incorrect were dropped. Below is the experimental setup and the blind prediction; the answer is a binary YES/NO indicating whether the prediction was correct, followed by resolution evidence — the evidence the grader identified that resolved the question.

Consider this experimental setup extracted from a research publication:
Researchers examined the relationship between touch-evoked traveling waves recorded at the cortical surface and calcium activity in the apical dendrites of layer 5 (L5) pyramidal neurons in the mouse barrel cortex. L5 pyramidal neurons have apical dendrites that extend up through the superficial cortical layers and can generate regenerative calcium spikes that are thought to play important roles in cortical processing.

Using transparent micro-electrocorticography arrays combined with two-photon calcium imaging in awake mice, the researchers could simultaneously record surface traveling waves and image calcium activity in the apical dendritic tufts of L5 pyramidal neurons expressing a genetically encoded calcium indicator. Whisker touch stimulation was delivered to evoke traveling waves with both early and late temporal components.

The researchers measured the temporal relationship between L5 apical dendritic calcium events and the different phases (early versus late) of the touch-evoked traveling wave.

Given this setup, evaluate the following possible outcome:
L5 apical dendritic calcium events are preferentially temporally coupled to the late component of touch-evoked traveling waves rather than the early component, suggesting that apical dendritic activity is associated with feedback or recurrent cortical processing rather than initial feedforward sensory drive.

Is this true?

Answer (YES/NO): YES